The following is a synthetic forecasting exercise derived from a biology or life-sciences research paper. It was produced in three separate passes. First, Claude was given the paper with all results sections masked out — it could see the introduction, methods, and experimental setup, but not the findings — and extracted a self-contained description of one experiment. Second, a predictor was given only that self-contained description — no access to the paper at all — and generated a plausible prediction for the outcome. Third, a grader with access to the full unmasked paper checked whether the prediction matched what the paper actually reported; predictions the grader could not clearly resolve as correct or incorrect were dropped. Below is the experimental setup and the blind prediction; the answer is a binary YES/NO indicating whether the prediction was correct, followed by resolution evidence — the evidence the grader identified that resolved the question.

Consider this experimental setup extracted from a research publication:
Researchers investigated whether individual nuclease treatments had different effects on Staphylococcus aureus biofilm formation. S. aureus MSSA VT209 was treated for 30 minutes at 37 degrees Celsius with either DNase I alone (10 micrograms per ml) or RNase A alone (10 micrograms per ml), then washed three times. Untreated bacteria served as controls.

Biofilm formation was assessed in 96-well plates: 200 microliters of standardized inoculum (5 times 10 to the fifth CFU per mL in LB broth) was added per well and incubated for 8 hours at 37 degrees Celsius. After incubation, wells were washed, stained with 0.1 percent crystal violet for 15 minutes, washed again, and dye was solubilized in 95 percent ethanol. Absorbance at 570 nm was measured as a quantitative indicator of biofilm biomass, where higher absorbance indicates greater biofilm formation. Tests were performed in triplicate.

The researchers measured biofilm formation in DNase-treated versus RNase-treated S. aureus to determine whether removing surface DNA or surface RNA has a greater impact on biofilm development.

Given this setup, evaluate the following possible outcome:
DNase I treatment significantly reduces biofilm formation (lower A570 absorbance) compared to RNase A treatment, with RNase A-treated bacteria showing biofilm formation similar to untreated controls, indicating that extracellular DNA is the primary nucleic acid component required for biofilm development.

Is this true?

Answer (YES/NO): YES